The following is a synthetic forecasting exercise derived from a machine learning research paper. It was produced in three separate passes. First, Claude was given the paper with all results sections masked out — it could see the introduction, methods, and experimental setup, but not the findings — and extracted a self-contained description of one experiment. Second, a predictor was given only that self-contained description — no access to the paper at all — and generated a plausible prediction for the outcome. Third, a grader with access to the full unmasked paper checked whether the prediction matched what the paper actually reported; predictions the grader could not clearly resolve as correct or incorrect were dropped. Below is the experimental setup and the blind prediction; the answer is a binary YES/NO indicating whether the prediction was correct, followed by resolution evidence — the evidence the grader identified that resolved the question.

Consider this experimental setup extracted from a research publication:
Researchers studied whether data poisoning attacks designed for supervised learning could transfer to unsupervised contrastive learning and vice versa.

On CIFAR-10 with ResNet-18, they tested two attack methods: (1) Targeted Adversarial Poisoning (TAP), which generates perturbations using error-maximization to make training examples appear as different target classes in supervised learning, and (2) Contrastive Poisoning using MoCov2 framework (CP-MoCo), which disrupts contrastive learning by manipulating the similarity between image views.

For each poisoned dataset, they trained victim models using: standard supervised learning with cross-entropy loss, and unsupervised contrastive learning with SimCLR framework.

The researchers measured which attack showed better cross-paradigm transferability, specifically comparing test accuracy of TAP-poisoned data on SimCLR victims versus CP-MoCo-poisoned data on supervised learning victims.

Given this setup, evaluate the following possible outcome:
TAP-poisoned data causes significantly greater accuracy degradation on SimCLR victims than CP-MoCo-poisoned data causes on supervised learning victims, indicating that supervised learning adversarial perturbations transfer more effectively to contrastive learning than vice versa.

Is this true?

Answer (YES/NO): YES